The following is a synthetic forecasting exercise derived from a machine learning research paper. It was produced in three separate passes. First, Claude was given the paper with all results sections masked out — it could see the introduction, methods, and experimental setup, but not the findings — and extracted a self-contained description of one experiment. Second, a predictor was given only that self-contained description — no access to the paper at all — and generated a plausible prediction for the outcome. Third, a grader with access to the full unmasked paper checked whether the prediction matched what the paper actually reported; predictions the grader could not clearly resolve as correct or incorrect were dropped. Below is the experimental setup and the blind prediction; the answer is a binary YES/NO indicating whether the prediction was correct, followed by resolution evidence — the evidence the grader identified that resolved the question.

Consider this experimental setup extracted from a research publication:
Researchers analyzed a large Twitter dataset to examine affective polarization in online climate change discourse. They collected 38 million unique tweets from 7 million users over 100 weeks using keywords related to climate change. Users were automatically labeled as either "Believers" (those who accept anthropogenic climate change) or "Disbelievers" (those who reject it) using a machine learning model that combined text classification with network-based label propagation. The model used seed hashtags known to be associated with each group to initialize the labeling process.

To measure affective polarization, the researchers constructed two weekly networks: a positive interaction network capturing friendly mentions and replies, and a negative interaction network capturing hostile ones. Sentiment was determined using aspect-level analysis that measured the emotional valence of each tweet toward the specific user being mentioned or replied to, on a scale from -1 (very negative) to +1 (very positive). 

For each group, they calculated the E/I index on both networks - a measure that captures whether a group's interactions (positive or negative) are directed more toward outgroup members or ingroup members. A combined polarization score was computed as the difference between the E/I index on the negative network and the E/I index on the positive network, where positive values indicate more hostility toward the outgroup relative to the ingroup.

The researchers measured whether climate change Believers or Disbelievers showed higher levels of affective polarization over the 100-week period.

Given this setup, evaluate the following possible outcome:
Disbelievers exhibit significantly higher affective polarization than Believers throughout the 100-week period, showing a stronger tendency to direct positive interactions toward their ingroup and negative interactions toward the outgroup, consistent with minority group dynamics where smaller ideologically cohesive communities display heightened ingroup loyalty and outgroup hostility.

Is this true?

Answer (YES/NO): YES